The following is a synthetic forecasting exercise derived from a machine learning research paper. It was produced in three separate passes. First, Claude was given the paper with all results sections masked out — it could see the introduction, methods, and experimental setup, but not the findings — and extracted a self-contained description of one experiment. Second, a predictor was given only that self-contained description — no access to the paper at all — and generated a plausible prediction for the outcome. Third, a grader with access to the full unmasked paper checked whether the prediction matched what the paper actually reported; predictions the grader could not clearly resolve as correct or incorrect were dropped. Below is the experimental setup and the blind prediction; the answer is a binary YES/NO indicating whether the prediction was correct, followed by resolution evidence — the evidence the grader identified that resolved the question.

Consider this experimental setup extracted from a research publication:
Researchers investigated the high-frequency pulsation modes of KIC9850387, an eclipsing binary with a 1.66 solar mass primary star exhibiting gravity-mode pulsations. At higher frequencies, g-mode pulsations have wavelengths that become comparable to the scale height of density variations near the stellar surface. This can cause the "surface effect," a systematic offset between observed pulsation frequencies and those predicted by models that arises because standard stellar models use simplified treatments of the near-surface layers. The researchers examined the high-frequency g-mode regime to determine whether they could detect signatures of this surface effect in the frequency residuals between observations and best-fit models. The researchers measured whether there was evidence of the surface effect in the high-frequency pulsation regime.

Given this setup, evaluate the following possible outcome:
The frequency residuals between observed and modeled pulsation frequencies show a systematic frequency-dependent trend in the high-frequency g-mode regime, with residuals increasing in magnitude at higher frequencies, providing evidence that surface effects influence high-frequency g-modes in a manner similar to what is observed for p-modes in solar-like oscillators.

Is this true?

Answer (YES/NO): NO